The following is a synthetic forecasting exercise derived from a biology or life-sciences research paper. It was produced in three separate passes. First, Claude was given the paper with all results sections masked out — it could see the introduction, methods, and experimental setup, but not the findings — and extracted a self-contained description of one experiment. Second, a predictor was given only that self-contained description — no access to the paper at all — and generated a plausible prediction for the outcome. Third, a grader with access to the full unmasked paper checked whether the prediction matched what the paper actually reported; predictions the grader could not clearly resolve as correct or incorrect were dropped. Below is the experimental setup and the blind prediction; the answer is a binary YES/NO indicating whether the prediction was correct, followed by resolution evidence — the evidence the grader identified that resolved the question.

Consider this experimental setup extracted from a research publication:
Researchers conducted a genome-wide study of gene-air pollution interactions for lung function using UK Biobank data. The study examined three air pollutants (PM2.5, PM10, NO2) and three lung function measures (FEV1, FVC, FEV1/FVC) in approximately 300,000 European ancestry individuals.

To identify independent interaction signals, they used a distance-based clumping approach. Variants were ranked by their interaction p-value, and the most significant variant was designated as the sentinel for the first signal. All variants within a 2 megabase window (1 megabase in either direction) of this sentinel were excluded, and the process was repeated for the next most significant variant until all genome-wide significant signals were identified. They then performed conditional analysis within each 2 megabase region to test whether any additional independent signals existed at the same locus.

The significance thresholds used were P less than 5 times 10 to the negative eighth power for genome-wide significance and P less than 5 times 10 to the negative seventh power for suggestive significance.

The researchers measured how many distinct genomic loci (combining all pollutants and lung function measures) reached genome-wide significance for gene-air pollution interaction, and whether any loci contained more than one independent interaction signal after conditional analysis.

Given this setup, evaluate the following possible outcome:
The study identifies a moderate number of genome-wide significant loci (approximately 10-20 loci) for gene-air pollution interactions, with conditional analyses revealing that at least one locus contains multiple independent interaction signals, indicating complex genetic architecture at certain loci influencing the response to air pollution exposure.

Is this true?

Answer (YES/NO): NO